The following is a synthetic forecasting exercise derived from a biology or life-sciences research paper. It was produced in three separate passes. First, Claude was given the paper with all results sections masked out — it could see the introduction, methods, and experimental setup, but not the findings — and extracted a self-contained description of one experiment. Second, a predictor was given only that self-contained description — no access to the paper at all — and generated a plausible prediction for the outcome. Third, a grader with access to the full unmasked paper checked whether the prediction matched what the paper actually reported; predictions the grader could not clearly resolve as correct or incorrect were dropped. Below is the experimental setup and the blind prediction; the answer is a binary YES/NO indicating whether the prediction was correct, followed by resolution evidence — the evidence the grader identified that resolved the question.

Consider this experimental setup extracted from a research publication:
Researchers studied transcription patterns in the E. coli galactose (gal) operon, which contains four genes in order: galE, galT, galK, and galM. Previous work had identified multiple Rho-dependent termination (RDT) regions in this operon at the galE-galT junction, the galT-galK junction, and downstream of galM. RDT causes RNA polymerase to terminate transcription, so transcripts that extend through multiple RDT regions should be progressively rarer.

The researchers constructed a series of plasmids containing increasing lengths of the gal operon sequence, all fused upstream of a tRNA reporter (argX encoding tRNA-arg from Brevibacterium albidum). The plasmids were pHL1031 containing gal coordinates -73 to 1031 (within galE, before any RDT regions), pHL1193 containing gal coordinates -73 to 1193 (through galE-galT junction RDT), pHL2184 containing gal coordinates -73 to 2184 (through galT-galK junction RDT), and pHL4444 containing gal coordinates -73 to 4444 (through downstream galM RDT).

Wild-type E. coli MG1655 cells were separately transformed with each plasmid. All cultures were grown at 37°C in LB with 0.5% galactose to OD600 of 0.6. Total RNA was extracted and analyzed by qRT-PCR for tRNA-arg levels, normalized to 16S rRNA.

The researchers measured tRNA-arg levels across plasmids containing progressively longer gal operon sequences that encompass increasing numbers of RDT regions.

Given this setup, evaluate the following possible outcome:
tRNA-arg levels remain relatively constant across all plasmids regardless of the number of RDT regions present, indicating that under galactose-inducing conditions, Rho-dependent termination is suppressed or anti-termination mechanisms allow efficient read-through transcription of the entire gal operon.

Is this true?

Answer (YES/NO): NO